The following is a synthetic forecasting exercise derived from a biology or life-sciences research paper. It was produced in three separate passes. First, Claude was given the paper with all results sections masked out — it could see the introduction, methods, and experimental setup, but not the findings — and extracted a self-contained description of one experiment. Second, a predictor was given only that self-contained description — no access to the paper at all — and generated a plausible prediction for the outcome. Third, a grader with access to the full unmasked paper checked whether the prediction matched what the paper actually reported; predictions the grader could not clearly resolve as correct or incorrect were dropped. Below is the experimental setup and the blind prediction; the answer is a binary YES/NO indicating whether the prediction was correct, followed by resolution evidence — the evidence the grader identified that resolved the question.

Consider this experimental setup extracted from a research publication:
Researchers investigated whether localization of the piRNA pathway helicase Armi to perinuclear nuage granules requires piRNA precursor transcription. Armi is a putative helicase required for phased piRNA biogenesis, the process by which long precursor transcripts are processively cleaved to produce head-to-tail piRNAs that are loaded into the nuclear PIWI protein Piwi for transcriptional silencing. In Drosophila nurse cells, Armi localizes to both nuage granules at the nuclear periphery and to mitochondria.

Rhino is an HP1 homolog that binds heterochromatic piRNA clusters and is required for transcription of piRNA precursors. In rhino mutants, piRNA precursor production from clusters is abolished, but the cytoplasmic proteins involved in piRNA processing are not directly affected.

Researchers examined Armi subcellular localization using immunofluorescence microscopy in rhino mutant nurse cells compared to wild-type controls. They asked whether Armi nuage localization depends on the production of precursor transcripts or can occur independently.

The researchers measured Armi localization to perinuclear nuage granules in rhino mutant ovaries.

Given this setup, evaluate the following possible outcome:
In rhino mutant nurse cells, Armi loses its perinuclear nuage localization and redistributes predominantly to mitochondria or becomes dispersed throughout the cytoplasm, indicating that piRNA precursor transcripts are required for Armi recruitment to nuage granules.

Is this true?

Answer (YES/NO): YES